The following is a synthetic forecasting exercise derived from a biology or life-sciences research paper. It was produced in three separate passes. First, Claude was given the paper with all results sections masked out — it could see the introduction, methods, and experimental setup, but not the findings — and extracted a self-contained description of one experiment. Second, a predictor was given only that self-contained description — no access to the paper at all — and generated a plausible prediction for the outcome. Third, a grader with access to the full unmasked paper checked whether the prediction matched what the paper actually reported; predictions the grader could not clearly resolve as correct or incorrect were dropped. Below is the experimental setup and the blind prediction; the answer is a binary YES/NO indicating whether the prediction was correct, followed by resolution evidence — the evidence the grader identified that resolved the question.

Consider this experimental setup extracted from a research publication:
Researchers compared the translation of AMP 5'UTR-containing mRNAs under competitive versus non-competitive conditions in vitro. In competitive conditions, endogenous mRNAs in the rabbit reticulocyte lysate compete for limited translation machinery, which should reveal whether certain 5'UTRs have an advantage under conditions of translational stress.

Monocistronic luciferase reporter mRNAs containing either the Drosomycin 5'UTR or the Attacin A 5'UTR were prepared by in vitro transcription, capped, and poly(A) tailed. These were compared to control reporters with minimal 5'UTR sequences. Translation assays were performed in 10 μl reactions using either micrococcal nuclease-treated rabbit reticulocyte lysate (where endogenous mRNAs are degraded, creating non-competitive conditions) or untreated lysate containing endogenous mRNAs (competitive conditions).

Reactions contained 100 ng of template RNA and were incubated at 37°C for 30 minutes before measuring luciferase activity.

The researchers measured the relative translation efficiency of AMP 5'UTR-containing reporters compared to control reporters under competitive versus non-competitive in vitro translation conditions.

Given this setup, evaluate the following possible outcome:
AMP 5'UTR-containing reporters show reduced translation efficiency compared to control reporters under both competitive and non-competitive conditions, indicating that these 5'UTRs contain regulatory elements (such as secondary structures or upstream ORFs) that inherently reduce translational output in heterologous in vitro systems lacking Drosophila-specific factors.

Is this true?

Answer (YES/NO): NO